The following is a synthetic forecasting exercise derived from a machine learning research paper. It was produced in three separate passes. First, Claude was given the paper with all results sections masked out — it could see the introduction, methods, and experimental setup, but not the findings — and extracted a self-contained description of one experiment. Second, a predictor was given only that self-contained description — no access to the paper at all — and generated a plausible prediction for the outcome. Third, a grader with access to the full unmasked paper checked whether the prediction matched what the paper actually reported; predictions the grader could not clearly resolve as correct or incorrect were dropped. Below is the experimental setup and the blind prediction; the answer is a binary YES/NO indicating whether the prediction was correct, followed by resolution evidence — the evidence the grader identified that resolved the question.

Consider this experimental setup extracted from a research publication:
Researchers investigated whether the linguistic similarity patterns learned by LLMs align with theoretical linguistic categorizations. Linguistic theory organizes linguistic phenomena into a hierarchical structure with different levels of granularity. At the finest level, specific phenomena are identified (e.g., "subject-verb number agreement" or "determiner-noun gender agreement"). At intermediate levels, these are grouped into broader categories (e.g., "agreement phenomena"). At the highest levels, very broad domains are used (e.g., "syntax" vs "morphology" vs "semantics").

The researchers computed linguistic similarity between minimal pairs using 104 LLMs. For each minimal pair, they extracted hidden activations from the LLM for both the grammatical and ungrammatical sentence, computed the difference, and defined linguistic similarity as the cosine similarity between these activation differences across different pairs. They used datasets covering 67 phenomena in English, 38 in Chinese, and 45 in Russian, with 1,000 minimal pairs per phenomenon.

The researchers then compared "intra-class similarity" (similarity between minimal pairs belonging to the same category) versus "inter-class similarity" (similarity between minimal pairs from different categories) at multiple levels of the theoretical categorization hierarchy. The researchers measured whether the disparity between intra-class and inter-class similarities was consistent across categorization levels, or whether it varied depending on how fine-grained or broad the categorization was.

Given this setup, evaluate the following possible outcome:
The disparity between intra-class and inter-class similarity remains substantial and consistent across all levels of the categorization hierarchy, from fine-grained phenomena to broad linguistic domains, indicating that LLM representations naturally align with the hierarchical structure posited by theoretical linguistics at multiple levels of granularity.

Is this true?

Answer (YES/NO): NO